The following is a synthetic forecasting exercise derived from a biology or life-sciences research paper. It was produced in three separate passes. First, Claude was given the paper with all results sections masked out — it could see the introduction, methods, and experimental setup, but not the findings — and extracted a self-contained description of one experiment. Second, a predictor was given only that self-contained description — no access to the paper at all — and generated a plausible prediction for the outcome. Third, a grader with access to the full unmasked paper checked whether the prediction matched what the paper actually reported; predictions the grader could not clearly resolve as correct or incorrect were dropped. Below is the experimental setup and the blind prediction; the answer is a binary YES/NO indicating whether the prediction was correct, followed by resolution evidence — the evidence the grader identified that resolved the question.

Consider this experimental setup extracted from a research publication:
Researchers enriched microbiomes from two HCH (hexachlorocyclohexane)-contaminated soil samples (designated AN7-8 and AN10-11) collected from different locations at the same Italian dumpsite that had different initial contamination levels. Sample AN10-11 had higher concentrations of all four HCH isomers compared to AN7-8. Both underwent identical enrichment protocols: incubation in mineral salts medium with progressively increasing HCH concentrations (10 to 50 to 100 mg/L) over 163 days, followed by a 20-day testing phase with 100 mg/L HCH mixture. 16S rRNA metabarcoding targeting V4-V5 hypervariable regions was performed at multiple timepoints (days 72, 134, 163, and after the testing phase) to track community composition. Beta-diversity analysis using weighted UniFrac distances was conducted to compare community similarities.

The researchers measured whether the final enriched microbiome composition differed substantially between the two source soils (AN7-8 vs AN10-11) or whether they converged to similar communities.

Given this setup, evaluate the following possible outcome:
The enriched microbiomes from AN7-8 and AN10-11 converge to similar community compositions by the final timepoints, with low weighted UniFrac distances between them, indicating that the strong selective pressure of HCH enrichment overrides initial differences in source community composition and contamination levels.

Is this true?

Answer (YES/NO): NO